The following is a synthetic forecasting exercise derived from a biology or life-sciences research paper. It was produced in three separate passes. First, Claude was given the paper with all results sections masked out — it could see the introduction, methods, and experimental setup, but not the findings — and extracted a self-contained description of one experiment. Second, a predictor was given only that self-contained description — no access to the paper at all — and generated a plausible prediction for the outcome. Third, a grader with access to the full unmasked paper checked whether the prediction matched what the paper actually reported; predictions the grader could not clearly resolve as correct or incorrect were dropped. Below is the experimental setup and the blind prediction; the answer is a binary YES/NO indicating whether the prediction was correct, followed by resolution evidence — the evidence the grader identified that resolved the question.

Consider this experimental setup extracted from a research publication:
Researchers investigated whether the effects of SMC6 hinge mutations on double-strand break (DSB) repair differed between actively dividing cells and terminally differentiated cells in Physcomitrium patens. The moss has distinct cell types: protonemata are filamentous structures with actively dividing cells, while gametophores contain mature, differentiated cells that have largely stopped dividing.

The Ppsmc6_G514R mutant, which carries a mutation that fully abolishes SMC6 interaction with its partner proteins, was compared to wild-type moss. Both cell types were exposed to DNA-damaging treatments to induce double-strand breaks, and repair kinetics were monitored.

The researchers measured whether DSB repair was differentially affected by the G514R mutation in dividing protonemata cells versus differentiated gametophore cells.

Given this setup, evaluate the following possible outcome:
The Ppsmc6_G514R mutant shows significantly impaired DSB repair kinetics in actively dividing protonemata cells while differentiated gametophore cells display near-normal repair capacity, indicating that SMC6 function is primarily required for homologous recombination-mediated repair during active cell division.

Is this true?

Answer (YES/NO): NO